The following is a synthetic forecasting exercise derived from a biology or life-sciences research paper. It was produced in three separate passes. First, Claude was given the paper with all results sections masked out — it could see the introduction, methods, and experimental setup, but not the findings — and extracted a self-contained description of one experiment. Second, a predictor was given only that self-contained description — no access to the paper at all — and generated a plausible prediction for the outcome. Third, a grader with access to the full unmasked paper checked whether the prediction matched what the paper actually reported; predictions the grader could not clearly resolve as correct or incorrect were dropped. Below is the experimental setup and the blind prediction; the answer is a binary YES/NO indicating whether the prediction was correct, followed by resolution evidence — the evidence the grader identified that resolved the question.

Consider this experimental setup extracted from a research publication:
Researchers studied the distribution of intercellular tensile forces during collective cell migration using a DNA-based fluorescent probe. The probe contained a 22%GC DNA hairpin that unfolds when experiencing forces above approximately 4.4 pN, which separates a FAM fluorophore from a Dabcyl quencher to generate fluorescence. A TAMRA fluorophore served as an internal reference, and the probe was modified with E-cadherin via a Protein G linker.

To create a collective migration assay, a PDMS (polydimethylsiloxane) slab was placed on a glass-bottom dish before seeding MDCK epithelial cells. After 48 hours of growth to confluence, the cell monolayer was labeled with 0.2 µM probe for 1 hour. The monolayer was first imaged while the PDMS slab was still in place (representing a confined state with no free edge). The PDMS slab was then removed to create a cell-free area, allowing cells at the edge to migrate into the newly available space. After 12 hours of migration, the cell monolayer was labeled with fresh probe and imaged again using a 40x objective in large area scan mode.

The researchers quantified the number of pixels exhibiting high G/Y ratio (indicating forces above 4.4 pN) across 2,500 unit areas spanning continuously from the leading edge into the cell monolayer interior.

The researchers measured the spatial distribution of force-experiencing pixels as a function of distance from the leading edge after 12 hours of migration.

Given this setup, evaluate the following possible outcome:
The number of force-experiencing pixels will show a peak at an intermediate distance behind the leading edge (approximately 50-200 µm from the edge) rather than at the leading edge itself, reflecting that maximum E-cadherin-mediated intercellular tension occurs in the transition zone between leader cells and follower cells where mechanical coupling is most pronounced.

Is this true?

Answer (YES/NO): NO